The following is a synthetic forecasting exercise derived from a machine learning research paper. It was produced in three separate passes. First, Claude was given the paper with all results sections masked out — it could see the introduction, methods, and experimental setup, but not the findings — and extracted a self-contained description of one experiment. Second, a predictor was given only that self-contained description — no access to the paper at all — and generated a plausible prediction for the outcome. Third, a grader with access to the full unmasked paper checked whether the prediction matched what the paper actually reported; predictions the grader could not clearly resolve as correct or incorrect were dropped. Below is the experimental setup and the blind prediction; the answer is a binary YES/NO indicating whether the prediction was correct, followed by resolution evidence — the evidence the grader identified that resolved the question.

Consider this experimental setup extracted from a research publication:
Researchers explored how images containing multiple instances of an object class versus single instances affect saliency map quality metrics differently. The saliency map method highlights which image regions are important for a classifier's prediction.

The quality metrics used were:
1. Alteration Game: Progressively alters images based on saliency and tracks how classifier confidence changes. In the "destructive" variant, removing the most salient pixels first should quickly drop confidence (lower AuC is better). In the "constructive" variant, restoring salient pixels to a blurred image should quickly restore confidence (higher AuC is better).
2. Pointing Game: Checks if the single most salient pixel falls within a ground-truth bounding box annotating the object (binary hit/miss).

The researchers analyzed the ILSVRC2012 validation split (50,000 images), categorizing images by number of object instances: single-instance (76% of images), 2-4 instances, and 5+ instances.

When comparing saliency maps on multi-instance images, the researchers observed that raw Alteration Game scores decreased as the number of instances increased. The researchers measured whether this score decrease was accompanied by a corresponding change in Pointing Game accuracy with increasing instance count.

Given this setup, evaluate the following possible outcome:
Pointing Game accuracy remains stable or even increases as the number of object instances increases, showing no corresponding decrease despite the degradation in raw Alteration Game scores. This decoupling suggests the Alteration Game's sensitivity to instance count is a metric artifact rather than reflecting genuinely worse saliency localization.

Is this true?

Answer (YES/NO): NO